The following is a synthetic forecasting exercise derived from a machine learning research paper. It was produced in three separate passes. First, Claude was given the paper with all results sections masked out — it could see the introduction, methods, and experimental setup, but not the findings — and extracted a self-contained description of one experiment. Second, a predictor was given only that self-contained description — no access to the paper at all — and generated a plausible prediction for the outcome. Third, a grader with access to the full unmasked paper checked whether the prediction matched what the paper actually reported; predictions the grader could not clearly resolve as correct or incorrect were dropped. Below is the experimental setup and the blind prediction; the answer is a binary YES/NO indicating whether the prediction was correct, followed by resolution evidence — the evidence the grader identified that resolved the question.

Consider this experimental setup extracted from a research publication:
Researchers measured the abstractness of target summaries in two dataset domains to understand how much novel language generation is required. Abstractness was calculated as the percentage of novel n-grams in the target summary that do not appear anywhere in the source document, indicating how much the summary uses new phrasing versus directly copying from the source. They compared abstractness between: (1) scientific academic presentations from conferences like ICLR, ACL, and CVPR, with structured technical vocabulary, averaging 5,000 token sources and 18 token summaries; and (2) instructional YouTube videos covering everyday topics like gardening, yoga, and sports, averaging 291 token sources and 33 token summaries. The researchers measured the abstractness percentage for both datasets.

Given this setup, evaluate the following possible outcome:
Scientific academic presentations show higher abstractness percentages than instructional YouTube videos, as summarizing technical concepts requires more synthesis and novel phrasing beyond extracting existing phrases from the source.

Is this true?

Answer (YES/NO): YES